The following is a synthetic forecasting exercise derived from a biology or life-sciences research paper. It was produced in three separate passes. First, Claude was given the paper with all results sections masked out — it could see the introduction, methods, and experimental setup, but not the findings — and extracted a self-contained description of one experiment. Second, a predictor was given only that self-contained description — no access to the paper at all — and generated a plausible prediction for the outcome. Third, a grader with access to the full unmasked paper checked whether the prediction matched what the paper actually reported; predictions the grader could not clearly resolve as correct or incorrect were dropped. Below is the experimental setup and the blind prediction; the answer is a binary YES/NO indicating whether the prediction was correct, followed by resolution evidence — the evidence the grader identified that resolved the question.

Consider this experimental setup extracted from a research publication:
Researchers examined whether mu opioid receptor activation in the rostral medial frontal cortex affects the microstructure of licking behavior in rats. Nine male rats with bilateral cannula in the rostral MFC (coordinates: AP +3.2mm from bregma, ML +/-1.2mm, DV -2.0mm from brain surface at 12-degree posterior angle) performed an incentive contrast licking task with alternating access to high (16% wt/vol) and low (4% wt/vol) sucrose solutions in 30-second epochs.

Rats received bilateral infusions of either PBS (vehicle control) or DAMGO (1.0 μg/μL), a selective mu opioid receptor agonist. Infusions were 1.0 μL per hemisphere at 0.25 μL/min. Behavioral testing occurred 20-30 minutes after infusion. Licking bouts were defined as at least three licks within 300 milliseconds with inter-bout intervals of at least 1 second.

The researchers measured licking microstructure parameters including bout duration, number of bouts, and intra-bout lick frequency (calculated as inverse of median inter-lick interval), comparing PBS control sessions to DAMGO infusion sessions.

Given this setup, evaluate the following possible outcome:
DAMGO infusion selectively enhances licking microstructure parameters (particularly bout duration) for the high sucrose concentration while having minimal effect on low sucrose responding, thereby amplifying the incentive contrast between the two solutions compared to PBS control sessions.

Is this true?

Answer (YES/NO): NO